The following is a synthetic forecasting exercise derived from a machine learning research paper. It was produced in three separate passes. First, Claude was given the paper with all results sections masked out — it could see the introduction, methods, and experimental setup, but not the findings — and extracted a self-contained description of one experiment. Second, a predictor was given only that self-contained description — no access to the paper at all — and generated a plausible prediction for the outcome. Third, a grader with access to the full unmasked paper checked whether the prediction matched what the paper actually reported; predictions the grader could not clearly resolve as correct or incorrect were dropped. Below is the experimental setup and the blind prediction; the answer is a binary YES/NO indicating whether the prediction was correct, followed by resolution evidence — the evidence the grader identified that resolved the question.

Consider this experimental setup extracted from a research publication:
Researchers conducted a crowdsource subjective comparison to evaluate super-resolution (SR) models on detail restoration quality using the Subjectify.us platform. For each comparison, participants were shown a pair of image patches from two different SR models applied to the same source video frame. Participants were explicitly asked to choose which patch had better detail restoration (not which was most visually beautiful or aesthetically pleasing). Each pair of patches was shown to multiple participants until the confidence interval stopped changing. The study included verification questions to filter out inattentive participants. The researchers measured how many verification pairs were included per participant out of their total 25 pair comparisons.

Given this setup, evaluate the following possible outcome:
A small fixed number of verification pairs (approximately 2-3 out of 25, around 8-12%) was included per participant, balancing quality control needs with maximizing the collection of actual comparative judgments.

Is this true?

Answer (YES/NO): YES